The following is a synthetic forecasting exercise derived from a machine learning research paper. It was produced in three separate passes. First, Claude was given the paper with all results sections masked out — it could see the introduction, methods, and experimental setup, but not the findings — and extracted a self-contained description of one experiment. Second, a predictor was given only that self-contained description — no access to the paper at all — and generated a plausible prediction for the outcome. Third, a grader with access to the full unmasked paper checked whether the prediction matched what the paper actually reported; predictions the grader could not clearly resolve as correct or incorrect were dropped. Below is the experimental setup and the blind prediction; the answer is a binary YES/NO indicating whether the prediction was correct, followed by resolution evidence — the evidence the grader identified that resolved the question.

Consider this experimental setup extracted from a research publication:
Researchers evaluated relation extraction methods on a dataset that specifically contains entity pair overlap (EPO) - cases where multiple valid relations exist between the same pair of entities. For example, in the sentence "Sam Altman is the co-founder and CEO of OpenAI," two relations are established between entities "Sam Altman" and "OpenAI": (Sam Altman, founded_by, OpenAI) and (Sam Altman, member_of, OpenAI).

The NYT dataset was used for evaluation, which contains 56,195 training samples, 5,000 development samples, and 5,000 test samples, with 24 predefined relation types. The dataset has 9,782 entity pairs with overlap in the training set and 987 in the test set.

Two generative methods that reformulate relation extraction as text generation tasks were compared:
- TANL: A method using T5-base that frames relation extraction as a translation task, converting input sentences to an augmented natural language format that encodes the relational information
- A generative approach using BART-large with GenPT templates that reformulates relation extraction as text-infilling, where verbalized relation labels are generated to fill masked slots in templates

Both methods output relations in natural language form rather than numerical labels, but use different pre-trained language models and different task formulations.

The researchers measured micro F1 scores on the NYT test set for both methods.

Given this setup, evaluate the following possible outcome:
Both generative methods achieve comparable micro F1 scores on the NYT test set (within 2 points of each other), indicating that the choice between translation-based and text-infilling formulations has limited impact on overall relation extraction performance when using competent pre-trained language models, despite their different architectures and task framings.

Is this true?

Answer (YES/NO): NO